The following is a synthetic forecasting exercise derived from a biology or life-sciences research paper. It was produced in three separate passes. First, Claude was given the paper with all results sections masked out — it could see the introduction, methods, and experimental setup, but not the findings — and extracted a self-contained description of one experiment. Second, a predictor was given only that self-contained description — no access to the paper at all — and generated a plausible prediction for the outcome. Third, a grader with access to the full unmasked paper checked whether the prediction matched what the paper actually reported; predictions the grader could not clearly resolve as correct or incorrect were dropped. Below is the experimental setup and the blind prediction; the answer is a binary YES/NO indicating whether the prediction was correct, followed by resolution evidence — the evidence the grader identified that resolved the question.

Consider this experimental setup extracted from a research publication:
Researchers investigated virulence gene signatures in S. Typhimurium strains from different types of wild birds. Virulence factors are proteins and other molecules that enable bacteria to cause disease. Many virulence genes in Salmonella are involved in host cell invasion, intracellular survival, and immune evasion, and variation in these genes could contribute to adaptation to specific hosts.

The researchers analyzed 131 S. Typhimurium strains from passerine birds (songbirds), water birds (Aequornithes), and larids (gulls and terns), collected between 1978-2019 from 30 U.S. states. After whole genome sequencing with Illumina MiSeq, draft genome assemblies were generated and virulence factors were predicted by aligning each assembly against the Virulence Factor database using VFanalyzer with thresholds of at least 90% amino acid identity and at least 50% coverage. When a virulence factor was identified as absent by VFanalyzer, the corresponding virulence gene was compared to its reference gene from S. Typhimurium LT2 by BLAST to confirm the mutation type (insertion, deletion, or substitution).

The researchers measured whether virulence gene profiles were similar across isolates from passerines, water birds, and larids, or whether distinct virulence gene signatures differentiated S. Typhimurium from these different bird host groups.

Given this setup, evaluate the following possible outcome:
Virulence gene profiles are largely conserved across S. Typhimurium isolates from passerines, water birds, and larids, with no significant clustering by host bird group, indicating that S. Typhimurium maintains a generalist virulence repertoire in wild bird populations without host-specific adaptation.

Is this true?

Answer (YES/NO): NO